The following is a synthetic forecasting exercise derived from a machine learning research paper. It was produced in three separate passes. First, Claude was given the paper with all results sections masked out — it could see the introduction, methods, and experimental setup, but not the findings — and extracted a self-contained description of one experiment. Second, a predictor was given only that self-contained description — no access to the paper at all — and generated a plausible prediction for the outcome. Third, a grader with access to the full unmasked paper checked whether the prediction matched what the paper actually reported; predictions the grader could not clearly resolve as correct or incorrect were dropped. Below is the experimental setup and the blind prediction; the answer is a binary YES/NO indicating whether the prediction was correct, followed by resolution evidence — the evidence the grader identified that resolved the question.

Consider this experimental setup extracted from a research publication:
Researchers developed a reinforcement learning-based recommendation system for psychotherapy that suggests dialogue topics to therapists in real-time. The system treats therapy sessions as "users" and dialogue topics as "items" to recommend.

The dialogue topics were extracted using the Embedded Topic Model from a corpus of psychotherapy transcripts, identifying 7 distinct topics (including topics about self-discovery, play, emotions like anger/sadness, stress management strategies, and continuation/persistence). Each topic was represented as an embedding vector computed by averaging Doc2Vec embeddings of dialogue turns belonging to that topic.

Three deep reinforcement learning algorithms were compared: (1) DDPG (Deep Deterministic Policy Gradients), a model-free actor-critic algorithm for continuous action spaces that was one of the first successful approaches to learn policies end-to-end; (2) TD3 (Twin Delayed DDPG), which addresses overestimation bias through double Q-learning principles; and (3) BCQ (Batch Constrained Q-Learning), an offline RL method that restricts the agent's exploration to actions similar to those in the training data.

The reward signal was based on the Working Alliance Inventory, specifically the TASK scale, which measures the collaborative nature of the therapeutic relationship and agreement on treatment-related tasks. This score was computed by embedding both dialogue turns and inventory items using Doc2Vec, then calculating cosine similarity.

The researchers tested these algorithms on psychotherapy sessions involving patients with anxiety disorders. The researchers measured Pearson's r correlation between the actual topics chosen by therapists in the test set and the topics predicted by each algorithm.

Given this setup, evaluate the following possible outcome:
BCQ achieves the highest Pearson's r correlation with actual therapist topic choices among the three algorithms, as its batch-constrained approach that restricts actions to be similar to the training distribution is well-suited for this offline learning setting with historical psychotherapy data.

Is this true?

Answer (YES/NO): NO